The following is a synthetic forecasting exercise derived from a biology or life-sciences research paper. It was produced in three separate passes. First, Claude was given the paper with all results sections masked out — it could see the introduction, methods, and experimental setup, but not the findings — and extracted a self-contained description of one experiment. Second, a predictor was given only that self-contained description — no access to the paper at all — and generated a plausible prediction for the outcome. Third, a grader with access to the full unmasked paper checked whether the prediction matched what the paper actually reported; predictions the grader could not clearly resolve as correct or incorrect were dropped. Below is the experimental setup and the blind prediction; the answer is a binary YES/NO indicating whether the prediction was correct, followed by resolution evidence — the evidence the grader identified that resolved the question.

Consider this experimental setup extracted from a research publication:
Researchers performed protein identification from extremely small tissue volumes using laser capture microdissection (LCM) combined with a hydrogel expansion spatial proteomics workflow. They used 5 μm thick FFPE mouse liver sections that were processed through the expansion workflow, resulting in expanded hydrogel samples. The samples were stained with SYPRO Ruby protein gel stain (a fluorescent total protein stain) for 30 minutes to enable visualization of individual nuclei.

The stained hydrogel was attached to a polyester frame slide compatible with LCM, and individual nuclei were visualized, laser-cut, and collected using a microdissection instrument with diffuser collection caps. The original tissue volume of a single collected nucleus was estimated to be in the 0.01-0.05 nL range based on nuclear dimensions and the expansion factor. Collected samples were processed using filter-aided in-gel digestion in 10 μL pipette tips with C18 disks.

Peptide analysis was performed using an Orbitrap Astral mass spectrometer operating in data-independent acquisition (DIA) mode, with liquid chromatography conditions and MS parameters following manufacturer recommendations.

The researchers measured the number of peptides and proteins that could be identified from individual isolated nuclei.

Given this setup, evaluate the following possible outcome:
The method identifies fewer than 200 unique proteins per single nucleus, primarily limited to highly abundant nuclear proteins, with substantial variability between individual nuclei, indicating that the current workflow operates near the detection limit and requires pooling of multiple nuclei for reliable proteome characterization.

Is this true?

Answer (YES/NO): NO